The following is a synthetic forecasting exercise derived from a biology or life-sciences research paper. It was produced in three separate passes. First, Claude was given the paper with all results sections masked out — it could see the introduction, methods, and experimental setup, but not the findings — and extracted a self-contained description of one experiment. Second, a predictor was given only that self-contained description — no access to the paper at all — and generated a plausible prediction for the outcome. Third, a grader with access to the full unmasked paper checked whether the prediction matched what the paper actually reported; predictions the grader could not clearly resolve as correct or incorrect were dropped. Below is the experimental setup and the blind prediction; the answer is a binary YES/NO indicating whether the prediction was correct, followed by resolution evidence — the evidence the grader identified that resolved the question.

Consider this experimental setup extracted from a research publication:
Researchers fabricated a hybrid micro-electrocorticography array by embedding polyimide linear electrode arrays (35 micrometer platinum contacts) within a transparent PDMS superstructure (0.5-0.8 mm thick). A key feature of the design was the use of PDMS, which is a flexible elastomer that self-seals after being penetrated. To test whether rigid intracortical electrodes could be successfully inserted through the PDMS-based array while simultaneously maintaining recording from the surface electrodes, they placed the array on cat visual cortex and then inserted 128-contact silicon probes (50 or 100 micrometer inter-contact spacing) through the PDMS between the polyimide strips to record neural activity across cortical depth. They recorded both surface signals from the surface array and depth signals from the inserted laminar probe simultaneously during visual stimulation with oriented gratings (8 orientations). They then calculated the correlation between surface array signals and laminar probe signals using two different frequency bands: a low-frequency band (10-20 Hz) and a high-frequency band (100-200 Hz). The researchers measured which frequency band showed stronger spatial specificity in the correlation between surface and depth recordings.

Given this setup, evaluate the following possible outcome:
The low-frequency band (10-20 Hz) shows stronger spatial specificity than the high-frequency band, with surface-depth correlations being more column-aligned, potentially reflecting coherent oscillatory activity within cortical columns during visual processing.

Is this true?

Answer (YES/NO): NO